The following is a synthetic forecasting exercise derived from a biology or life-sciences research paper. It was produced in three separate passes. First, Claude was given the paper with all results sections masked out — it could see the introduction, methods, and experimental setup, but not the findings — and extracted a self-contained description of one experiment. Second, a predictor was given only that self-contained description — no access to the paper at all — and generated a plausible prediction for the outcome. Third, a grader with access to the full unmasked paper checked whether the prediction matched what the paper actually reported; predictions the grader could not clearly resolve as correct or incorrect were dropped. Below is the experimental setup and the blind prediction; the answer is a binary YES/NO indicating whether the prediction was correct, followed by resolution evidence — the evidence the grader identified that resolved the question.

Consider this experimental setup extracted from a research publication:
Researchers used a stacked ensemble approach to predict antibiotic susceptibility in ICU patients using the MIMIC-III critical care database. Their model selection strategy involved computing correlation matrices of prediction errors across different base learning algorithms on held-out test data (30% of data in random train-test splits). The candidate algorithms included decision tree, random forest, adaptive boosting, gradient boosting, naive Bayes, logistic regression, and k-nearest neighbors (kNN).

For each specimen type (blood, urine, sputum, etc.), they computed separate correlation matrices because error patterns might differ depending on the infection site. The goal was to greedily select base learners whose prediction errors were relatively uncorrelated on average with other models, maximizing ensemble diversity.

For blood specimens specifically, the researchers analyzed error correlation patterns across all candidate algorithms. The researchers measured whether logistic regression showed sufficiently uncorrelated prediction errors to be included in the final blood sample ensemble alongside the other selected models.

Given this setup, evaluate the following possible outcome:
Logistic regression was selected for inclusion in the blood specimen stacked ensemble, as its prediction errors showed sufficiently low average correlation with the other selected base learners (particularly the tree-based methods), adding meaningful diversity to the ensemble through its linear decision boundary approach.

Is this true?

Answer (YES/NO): NO